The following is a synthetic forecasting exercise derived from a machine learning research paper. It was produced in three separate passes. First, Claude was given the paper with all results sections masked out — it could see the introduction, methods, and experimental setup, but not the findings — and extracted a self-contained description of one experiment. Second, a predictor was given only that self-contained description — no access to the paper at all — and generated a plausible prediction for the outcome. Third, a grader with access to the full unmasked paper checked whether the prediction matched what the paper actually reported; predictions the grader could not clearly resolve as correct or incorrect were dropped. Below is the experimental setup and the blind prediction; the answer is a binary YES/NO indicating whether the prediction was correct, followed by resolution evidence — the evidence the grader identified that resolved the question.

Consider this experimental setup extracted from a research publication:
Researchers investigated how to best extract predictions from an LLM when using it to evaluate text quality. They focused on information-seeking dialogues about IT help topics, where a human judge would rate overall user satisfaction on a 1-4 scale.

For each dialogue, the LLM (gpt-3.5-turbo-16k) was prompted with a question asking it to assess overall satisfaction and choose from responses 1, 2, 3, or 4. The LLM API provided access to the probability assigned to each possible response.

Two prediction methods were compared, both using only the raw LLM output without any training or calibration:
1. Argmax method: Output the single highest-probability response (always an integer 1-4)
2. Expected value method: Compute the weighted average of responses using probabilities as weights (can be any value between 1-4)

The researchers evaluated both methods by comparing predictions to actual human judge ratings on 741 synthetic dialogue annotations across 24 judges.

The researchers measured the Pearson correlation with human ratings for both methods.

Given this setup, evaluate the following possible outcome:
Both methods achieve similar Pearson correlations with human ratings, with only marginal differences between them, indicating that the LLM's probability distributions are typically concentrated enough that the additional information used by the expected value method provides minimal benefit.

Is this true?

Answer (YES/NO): YES